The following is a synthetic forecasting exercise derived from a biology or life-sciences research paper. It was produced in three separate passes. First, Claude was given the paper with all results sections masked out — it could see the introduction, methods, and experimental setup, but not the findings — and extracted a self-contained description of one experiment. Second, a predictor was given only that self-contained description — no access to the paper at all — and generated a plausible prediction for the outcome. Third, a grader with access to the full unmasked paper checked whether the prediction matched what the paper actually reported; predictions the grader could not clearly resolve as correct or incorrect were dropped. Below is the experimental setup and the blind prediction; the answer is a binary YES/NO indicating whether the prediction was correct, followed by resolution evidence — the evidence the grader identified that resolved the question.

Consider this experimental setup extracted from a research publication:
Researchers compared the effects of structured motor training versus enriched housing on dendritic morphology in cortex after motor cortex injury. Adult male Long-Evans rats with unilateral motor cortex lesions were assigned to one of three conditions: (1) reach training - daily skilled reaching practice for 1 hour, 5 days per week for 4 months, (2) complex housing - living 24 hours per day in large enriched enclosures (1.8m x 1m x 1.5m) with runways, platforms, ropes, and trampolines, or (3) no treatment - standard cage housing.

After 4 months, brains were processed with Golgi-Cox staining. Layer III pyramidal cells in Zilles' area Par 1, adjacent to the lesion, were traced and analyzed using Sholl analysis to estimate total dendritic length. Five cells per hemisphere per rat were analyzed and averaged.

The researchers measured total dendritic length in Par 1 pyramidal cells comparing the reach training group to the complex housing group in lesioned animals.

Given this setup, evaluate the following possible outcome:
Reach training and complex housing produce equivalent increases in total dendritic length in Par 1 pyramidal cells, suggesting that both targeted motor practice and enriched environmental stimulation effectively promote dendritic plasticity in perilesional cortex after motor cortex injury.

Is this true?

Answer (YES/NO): NO